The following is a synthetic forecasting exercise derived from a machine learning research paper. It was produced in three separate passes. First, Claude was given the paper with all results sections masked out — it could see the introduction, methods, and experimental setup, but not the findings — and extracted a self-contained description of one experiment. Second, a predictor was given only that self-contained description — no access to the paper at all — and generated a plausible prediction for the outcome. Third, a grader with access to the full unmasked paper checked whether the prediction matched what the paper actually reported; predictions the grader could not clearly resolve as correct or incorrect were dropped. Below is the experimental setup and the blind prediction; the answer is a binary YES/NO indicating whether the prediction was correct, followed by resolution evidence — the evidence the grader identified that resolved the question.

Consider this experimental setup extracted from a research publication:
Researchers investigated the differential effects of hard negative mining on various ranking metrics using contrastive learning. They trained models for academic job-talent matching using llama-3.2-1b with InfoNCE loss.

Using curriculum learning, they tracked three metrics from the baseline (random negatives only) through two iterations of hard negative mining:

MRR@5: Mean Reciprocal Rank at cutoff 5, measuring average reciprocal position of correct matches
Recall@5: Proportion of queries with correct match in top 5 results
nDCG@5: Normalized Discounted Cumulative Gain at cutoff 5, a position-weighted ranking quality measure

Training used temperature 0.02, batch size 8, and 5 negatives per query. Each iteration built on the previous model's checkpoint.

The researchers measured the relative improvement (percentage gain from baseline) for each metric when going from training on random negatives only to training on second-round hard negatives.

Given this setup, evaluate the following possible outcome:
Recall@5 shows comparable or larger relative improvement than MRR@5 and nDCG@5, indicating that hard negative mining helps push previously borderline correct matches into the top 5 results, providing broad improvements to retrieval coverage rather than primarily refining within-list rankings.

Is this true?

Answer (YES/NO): NO